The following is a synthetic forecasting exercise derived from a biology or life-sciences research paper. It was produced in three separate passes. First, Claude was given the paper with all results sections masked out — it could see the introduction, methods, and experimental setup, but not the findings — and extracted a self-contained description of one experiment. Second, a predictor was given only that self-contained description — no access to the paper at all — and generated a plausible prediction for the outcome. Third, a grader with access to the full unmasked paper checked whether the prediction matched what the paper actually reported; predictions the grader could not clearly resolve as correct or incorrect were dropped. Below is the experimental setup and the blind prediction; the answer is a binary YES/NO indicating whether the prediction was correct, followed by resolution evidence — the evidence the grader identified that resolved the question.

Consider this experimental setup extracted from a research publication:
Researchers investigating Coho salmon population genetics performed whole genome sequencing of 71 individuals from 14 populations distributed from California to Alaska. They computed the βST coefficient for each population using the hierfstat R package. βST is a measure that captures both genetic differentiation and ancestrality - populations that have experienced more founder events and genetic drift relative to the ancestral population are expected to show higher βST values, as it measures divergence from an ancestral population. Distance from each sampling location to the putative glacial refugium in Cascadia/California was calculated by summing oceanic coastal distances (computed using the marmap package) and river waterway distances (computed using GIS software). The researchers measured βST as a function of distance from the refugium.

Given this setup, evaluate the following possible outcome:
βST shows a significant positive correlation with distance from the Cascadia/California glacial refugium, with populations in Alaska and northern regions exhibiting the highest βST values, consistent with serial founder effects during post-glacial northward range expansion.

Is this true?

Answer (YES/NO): YES